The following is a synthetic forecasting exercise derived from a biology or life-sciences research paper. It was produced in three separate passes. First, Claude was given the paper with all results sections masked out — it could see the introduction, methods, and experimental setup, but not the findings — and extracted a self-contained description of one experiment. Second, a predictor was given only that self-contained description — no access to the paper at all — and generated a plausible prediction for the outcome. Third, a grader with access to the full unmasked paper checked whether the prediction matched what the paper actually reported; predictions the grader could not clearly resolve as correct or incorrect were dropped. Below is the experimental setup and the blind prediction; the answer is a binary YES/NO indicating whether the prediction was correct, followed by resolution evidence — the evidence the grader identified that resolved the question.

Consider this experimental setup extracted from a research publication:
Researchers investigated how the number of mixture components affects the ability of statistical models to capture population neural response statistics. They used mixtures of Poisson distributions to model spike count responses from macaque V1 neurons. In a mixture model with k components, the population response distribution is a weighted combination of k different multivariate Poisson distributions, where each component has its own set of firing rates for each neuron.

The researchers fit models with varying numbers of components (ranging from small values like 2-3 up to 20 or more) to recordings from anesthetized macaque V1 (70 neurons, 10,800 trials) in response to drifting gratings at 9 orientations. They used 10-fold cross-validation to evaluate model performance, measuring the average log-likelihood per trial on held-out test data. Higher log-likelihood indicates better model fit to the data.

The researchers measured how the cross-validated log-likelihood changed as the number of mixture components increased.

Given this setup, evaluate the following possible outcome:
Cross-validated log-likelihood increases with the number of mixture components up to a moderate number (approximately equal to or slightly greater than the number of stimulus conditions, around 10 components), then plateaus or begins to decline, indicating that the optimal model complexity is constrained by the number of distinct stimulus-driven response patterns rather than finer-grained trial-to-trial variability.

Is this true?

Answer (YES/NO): YES